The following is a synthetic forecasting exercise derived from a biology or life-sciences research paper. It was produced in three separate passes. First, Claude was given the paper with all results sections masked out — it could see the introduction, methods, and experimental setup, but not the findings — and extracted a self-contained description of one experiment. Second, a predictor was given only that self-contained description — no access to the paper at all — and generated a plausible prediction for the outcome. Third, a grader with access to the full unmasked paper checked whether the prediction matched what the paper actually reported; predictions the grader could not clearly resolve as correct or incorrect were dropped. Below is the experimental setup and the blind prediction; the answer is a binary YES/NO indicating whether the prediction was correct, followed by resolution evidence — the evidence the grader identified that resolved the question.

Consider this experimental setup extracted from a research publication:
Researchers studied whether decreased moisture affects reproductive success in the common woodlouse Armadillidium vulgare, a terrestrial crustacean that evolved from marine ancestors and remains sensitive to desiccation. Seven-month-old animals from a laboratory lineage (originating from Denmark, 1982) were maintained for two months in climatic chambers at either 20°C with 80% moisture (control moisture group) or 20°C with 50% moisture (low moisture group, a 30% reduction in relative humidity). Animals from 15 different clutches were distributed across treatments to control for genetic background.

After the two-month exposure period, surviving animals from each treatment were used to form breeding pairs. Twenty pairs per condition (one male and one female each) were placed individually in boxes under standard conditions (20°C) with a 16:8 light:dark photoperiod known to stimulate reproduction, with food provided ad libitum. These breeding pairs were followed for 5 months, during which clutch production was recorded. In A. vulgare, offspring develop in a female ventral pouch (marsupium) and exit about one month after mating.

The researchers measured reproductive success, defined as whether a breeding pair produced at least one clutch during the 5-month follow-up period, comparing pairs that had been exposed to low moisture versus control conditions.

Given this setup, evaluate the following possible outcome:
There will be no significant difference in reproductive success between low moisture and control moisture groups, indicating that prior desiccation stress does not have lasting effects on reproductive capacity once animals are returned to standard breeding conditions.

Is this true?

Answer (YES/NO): NO